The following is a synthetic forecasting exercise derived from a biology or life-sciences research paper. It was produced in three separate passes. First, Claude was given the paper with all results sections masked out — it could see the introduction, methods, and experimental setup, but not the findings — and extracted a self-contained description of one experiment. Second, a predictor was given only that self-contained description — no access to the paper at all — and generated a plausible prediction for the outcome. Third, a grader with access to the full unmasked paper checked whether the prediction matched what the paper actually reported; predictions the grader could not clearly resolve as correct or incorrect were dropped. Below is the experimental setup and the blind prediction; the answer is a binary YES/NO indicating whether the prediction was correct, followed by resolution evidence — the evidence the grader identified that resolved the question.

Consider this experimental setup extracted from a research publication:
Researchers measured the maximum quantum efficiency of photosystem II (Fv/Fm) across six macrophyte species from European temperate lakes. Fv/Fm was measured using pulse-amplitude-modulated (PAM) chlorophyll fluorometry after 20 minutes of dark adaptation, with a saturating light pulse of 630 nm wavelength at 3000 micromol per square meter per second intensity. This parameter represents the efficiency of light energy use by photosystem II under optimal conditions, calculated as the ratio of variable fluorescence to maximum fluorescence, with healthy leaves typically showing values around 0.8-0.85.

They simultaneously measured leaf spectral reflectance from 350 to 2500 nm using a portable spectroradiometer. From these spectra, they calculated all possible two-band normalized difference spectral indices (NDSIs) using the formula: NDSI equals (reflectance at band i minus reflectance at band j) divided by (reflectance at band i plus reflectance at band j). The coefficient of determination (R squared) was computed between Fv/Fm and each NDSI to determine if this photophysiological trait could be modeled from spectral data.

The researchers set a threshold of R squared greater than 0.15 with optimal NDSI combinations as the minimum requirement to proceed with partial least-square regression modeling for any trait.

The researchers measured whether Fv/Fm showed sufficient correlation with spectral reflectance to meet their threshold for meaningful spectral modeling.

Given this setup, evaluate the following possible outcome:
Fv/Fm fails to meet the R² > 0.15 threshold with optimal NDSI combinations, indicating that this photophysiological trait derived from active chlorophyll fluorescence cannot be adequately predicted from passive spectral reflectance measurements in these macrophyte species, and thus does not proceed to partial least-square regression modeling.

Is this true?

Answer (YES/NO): NO